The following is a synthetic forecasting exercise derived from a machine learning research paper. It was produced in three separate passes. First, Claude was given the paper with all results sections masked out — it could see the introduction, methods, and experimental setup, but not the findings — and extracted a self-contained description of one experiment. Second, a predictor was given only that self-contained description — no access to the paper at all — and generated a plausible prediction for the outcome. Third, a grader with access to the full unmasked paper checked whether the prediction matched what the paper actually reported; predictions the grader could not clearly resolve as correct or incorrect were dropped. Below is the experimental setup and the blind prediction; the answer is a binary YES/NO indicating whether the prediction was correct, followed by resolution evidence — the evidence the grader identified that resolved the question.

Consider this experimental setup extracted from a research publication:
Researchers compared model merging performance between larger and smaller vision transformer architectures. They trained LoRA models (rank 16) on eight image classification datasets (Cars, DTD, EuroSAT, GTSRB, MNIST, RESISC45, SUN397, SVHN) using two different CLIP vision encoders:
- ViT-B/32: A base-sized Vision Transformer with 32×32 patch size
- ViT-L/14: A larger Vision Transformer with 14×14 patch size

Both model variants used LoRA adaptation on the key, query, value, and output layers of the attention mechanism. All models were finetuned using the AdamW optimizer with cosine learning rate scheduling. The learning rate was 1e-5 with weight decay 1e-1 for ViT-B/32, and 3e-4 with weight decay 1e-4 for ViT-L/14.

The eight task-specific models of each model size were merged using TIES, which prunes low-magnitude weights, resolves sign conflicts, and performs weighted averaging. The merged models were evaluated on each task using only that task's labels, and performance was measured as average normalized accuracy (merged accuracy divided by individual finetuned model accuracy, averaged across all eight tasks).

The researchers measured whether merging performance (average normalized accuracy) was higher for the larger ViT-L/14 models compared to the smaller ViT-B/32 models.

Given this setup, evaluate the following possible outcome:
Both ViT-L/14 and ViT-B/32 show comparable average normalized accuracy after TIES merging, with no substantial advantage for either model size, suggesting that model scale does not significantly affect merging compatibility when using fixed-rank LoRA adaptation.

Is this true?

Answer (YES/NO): NO